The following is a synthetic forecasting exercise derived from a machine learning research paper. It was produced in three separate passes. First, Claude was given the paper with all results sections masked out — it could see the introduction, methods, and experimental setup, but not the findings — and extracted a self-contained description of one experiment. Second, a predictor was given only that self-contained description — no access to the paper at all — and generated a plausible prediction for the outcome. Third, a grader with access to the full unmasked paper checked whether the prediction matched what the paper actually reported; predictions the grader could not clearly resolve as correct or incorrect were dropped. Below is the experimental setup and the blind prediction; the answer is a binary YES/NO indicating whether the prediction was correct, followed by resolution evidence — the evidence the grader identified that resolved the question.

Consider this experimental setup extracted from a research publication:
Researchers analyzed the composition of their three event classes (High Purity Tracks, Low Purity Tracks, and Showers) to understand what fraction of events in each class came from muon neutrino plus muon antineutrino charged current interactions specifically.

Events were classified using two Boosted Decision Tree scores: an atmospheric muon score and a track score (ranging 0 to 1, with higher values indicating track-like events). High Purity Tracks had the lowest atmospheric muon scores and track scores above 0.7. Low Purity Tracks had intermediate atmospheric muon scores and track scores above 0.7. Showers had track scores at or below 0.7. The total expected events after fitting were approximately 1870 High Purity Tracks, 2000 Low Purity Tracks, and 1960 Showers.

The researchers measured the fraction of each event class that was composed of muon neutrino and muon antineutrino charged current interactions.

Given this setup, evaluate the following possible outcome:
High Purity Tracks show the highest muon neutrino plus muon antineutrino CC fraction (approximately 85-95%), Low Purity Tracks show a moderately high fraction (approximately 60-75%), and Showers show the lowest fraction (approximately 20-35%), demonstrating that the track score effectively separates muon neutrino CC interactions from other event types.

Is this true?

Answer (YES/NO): NO